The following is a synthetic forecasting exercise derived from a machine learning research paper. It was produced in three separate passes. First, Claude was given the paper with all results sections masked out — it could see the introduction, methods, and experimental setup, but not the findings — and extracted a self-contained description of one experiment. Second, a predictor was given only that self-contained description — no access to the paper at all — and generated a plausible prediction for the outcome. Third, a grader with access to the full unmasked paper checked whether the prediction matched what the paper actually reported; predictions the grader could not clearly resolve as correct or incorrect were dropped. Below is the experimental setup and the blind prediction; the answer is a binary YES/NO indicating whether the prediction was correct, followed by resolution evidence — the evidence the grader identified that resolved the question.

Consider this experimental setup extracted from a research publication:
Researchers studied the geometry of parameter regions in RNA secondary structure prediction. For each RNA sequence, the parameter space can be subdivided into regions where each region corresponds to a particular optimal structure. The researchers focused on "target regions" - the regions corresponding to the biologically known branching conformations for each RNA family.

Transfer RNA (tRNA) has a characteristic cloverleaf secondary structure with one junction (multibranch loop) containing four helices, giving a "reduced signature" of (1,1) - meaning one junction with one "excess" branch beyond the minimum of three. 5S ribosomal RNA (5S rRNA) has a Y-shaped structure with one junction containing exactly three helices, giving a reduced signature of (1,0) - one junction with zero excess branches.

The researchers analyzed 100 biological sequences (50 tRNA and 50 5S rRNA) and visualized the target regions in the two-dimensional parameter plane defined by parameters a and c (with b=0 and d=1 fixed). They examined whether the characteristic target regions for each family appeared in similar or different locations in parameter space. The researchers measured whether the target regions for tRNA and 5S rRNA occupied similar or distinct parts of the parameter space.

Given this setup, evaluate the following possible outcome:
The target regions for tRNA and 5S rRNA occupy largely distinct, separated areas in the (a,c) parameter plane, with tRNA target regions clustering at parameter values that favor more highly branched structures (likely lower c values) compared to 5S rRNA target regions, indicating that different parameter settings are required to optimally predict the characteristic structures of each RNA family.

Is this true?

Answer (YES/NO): YES